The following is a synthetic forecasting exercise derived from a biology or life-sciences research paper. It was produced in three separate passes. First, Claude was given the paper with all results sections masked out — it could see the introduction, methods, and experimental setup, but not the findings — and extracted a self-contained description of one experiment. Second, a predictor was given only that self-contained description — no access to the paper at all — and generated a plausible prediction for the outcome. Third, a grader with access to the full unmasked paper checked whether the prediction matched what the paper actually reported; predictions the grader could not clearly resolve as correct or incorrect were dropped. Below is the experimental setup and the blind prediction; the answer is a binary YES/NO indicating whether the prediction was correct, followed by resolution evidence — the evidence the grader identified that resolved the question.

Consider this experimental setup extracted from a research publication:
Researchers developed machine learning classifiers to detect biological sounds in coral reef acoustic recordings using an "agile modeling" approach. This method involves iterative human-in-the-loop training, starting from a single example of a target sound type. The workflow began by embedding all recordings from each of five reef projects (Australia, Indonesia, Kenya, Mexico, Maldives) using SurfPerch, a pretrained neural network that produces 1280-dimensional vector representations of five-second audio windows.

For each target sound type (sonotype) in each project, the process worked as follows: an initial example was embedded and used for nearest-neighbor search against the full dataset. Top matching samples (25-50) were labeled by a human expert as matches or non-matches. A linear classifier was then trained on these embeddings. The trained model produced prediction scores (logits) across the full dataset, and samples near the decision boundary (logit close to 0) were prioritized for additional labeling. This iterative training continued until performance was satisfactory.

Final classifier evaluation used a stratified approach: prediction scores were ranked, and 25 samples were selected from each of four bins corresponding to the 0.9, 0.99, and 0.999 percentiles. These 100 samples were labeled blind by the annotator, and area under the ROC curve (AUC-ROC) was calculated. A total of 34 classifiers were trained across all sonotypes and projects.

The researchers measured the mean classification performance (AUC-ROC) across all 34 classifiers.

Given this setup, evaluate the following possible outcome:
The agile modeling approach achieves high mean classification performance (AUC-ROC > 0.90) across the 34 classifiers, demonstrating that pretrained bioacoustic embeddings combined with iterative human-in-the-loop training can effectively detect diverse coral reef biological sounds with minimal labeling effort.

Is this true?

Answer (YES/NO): YES